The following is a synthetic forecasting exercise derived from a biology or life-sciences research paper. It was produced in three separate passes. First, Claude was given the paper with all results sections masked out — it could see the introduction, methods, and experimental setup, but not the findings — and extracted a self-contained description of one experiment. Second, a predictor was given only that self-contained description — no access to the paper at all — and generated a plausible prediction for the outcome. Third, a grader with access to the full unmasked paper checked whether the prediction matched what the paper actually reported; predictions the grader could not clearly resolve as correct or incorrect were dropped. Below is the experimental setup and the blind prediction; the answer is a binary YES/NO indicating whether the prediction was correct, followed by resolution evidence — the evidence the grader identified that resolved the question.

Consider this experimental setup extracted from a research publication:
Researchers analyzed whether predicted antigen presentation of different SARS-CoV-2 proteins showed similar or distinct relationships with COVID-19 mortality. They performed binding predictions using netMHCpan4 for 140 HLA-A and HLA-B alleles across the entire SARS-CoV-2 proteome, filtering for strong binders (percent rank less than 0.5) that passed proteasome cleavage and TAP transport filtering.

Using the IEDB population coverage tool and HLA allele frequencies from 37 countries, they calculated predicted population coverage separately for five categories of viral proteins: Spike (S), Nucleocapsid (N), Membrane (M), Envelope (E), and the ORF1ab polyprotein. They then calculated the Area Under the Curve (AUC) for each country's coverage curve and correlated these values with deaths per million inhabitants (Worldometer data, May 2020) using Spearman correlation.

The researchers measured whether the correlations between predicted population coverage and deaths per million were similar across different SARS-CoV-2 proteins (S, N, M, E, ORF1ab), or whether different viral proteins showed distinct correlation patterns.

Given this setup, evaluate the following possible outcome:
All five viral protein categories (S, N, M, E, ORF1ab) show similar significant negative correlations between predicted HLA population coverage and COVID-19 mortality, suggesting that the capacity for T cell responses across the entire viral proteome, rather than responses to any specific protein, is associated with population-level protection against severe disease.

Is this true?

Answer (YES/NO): NO